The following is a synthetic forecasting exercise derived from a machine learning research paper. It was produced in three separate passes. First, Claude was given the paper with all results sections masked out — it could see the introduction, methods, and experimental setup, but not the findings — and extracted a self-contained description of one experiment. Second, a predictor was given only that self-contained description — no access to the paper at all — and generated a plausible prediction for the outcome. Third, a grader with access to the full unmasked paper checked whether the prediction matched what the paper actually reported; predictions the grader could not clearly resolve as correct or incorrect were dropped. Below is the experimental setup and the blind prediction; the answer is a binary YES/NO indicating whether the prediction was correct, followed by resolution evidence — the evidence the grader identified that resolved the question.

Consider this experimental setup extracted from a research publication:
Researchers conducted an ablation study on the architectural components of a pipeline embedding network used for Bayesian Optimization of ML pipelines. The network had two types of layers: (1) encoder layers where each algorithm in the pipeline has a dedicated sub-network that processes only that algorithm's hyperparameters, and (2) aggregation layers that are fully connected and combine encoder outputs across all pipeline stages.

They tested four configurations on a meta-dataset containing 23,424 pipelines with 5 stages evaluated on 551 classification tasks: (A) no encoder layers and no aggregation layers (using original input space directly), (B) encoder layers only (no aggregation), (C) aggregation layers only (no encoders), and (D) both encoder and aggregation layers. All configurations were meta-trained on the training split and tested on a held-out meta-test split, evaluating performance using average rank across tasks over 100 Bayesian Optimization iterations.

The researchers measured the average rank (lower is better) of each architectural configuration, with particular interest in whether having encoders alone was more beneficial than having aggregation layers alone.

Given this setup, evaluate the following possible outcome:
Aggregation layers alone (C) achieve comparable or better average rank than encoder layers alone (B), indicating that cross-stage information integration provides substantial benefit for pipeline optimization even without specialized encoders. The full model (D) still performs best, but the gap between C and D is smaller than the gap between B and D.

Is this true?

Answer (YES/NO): NO